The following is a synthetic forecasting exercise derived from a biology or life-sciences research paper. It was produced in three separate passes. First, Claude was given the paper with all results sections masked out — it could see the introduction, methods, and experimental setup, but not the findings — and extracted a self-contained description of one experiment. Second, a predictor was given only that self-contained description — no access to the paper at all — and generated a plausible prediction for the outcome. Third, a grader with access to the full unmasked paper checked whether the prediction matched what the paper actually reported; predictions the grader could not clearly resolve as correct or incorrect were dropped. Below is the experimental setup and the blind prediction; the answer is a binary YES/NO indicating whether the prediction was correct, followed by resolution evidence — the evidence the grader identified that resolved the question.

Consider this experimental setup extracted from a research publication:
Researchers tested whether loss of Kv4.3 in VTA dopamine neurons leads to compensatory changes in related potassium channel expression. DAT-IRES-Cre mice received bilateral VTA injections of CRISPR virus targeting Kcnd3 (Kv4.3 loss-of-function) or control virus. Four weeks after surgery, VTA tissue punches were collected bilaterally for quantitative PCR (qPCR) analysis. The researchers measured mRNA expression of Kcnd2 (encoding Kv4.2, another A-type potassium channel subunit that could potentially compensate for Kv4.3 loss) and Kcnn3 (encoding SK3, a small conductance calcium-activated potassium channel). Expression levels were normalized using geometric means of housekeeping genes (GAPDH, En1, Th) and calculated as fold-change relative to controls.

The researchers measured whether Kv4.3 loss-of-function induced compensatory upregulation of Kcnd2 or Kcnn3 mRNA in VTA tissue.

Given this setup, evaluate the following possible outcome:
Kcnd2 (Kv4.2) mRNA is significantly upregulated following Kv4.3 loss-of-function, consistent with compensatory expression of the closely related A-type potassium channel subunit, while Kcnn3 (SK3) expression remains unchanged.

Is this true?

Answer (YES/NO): NO